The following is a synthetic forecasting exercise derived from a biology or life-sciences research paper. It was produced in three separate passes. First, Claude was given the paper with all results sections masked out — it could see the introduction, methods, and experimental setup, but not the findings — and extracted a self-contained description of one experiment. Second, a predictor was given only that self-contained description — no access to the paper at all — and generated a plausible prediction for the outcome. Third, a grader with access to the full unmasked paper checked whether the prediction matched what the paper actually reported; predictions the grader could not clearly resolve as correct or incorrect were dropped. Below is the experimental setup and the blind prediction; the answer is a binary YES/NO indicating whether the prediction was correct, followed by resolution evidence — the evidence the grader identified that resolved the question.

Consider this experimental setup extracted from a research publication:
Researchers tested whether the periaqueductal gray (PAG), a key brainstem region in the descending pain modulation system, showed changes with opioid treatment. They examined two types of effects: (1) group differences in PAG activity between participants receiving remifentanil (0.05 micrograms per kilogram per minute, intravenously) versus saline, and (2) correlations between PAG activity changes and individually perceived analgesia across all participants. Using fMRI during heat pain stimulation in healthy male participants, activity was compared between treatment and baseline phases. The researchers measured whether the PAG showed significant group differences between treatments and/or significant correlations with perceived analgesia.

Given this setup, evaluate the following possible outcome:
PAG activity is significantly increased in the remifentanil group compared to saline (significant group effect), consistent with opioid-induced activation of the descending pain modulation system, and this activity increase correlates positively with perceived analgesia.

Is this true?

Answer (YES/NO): NO